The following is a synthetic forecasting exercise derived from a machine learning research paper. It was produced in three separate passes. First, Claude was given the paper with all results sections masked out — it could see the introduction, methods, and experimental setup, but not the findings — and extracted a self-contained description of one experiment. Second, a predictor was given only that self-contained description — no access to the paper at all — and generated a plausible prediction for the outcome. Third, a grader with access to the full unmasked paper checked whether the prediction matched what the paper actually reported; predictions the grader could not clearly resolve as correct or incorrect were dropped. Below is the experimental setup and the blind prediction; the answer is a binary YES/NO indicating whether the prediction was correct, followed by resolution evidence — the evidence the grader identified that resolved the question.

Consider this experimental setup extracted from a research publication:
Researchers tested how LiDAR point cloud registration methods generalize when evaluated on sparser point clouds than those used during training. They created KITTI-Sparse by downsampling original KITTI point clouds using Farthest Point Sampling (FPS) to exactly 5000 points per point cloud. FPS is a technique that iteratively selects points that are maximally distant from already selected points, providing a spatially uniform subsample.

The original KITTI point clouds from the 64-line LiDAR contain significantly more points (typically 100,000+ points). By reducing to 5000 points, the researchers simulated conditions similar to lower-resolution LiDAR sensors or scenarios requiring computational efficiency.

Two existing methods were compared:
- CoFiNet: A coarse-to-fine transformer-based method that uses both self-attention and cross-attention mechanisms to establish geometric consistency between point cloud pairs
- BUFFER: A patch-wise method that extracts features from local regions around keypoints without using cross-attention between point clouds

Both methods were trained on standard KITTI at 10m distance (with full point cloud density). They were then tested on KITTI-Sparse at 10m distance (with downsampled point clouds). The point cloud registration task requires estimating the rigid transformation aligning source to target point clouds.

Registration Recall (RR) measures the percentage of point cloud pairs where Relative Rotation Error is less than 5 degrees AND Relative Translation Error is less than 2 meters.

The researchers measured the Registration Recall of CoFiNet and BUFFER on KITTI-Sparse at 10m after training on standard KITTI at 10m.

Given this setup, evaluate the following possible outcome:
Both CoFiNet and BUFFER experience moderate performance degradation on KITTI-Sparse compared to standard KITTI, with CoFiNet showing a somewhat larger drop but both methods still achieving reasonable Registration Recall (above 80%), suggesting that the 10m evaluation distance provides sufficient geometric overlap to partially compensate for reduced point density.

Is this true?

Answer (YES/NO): NO